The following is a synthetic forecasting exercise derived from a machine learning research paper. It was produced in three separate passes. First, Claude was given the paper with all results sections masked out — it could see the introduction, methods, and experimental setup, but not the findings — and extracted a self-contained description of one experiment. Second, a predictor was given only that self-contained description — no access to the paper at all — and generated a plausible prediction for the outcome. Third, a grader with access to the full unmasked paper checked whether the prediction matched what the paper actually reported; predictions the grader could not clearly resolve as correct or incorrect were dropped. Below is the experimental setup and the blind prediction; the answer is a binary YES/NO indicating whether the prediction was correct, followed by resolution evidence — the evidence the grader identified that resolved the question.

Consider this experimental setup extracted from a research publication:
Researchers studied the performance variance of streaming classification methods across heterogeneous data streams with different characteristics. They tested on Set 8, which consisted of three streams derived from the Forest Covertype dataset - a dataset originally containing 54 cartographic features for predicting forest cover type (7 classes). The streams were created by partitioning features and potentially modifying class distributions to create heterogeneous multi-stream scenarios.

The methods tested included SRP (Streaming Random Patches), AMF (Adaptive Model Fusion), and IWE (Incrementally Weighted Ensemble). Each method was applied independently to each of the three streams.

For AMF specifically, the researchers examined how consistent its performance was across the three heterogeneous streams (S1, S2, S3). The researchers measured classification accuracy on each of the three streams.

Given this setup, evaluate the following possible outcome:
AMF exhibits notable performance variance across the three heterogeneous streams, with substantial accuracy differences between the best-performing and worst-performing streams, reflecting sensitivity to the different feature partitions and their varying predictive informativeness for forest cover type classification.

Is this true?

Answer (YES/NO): YES